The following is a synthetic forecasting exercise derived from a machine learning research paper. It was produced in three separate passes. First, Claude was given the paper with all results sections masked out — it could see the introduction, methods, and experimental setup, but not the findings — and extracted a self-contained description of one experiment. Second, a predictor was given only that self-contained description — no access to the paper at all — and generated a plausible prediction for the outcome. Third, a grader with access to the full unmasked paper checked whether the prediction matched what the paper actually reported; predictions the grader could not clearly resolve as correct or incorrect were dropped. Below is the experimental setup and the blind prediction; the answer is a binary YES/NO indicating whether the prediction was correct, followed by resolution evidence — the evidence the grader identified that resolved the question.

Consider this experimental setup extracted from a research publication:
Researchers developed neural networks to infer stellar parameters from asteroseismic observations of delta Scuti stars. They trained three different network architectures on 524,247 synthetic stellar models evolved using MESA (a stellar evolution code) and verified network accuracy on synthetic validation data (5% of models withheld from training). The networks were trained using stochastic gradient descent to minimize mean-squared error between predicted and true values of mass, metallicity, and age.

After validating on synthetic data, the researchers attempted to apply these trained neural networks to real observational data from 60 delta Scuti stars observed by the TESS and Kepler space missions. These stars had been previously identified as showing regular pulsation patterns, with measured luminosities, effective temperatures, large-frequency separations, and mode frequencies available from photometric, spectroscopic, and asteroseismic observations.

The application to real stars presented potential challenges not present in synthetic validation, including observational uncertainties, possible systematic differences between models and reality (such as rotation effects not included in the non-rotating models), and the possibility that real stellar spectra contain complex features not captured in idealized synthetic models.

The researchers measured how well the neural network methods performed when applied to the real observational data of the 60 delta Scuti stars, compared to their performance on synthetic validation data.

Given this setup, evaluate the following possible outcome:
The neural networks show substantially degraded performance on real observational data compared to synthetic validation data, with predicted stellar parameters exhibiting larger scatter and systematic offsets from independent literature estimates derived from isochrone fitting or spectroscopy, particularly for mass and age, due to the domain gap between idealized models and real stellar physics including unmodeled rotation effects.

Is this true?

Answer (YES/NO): NO